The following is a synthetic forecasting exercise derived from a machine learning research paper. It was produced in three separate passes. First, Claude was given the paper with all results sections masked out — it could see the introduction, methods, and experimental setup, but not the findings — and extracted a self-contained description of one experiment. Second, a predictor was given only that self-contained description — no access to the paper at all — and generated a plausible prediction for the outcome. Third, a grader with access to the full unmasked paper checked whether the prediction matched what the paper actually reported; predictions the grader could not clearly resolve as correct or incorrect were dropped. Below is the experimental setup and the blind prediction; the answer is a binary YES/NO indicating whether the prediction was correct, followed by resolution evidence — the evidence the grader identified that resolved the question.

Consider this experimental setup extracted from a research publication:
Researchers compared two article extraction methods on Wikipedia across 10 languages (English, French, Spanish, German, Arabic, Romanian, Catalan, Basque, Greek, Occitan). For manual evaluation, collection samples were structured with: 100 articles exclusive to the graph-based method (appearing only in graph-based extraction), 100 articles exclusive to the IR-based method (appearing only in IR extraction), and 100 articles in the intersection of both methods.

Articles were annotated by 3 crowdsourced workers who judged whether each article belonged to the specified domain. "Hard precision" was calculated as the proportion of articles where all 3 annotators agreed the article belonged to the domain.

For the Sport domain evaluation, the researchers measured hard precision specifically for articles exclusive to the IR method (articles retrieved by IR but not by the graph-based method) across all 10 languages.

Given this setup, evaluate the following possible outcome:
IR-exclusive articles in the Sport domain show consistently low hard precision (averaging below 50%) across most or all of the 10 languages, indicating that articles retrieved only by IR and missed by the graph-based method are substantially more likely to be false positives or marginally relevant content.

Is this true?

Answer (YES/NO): YES